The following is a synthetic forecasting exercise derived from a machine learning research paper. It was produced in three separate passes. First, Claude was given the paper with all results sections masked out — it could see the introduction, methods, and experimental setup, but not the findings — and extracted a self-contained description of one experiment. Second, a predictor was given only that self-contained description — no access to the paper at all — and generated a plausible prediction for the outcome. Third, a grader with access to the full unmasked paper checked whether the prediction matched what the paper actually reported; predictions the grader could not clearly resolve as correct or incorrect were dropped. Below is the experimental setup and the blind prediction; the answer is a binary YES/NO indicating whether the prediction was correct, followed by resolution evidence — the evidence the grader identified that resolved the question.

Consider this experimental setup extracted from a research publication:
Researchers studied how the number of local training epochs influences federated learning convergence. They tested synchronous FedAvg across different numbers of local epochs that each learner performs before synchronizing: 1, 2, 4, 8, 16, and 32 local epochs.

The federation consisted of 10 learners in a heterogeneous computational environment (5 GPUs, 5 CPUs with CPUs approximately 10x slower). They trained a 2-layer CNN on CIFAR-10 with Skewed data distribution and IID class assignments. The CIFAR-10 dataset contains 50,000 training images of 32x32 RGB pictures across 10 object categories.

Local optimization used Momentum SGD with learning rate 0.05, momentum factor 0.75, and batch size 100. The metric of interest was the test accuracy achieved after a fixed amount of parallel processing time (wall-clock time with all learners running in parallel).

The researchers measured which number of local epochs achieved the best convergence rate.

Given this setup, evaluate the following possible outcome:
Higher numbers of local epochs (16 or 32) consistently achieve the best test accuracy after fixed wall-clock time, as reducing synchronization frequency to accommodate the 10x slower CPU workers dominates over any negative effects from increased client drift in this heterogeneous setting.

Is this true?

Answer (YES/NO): NO